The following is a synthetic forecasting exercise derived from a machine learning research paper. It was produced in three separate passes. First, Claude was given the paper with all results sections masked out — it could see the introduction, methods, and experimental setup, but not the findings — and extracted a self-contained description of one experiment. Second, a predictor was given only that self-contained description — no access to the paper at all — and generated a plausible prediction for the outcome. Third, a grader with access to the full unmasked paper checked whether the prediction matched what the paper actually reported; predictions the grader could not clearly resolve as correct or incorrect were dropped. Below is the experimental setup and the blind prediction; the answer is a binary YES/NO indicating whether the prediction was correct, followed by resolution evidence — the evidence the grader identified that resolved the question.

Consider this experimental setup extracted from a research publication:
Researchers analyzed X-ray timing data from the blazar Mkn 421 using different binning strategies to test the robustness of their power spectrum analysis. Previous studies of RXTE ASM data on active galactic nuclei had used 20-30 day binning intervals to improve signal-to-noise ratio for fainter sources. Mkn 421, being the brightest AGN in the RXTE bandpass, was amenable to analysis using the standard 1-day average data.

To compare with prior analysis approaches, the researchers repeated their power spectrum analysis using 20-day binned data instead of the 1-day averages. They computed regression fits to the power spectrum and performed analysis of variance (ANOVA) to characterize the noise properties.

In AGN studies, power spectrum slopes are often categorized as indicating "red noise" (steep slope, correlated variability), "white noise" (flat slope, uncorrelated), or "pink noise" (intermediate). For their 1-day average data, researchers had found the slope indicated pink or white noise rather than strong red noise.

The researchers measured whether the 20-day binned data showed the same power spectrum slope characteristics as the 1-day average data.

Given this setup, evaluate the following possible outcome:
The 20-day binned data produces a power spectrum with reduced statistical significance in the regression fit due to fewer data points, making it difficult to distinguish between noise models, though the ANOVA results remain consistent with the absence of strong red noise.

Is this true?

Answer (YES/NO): NO